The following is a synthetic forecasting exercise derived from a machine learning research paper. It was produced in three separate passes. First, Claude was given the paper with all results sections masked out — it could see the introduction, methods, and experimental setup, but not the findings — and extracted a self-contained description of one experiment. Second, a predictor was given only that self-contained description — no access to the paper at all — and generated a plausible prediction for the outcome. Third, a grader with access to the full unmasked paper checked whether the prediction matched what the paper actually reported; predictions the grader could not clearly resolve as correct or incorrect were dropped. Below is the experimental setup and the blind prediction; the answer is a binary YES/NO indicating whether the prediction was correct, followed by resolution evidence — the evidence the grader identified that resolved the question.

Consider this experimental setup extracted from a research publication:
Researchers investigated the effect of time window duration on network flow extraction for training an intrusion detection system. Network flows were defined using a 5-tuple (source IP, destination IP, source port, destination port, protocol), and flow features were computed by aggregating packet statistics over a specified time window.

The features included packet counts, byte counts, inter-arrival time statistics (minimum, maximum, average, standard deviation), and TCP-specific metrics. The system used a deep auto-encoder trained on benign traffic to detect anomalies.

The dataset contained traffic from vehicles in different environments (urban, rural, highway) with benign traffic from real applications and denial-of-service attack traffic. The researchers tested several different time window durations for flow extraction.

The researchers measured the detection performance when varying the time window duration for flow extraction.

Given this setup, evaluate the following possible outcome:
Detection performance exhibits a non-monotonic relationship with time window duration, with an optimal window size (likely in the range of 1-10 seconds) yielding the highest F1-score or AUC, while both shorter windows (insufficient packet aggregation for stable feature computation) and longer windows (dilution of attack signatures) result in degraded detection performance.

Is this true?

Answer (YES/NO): NO